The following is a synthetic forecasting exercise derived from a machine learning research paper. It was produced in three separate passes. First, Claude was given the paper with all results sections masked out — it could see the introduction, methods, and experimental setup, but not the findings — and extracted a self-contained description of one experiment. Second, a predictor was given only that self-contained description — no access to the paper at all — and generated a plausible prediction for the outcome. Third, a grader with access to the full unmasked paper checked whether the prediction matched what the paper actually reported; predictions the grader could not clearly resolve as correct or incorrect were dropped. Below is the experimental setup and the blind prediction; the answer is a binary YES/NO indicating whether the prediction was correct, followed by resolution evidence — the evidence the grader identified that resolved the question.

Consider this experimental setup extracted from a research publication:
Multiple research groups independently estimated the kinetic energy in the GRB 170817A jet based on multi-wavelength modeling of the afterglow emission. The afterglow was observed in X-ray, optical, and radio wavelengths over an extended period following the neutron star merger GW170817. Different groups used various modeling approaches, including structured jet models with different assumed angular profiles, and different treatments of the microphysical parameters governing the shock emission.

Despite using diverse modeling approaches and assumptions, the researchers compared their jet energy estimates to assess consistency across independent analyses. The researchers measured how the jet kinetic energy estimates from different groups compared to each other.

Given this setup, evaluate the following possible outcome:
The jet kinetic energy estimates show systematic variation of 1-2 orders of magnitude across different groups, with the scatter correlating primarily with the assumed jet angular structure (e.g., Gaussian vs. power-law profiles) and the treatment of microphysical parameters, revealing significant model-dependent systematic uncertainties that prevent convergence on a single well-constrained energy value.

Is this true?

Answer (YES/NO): NO